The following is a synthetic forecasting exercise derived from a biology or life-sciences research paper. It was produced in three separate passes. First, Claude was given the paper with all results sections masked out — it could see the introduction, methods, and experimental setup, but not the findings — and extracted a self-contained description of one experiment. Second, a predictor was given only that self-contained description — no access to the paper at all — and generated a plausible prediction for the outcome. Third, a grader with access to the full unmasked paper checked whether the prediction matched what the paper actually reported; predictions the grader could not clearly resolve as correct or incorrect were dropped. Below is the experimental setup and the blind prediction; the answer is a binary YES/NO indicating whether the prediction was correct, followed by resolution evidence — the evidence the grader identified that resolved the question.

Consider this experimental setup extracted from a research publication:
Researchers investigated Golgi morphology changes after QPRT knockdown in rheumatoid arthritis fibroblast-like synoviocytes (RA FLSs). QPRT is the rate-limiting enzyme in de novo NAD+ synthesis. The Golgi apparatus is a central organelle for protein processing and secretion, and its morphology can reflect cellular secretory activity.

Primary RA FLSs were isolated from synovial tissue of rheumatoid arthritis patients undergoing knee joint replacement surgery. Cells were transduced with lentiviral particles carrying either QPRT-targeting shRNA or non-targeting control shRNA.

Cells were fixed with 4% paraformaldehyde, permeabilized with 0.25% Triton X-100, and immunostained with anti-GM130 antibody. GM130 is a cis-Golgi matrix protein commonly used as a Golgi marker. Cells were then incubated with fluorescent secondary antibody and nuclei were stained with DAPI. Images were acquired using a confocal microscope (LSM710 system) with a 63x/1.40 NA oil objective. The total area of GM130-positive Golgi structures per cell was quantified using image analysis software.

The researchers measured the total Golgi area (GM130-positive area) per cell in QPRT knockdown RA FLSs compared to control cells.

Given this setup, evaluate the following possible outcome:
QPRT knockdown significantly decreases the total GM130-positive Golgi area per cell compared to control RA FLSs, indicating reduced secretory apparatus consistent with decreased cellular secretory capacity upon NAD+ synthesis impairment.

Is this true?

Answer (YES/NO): NO